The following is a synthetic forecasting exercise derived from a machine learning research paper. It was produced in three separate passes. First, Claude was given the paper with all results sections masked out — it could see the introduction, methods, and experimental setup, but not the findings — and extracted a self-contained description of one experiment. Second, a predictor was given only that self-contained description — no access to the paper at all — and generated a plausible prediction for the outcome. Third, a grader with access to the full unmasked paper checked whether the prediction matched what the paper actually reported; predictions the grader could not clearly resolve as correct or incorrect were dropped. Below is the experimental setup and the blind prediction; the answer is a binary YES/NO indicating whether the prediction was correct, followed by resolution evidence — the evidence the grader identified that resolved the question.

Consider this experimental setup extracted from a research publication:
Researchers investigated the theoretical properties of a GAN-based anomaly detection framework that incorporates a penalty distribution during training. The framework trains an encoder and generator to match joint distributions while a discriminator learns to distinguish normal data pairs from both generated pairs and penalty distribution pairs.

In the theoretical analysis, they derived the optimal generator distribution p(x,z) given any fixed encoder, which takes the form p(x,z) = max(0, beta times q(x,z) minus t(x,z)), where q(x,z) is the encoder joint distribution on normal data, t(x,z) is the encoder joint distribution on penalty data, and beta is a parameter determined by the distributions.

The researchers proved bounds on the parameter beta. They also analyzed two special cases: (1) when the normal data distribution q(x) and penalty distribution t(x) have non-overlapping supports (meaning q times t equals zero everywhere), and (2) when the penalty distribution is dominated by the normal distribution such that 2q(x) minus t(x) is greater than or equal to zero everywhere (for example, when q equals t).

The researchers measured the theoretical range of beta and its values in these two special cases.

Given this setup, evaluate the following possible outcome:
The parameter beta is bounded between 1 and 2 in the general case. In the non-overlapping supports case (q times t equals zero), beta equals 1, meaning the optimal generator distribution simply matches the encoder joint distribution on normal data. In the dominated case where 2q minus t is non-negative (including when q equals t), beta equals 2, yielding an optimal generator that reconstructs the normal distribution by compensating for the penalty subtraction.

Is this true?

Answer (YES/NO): YES